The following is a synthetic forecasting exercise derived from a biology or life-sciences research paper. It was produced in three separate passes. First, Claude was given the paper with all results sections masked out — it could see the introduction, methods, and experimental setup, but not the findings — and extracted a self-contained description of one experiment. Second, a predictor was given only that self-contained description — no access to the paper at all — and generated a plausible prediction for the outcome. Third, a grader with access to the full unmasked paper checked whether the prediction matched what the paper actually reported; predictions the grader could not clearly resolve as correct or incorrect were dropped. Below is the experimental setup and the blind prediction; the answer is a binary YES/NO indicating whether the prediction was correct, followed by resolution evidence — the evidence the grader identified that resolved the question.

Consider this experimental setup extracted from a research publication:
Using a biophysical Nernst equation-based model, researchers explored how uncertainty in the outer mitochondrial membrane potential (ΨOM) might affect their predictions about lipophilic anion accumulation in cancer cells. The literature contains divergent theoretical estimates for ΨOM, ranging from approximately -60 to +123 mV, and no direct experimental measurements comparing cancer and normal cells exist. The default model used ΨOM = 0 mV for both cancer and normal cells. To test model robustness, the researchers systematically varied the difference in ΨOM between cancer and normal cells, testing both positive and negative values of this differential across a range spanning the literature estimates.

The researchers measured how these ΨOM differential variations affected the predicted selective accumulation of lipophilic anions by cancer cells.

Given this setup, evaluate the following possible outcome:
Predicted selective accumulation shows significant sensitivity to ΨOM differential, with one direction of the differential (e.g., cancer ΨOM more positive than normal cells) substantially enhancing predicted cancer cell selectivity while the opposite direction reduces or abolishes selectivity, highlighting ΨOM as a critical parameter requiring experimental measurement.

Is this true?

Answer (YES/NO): NO